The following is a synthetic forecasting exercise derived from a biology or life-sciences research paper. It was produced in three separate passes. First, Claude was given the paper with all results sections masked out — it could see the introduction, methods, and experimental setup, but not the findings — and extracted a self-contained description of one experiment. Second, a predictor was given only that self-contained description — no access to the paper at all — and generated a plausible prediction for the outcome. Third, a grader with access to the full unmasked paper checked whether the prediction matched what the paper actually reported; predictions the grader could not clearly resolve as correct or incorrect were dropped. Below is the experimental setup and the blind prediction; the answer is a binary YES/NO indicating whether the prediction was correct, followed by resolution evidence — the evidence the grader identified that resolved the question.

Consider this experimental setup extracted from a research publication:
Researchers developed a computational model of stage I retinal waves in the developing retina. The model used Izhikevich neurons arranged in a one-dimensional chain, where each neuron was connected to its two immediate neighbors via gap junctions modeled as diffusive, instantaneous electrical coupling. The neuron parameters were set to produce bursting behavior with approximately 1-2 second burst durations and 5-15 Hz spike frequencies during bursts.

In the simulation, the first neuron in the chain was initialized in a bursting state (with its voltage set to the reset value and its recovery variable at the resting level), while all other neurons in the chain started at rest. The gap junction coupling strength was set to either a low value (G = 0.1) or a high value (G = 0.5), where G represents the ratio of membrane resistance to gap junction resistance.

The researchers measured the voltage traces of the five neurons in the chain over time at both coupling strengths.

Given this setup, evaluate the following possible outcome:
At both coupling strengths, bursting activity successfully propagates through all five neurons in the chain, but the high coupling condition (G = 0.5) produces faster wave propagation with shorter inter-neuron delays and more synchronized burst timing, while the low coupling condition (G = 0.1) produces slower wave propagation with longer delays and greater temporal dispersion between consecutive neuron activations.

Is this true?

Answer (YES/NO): YES